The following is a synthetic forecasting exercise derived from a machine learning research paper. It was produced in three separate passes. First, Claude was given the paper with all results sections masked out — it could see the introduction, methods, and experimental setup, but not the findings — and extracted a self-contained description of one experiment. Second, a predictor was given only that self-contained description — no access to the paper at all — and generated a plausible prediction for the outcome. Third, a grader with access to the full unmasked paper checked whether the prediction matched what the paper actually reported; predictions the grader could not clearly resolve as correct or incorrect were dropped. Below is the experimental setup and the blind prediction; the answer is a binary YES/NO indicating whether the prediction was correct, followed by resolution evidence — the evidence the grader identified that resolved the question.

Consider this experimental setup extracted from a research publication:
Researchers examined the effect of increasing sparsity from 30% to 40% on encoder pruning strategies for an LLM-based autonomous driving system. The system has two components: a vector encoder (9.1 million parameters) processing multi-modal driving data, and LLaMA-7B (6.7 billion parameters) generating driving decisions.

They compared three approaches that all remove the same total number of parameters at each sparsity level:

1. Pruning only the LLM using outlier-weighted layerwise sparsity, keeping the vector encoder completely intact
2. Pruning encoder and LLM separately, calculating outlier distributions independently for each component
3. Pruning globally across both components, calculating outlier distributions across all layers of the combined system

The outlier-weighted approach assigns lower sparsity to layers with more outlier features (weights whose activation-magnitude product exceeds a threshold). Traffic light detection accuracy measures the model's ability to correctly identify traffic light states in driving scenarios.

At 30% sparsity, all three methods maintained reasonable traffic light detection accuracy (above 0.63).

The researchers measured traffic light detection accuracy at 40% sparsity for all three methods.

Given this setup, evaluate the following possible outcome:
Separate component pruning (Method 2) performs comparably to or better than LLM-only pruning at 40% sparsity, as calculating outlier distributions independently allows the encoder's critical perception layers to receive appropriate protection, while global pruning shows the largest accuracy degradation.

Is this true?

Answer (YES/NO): YES